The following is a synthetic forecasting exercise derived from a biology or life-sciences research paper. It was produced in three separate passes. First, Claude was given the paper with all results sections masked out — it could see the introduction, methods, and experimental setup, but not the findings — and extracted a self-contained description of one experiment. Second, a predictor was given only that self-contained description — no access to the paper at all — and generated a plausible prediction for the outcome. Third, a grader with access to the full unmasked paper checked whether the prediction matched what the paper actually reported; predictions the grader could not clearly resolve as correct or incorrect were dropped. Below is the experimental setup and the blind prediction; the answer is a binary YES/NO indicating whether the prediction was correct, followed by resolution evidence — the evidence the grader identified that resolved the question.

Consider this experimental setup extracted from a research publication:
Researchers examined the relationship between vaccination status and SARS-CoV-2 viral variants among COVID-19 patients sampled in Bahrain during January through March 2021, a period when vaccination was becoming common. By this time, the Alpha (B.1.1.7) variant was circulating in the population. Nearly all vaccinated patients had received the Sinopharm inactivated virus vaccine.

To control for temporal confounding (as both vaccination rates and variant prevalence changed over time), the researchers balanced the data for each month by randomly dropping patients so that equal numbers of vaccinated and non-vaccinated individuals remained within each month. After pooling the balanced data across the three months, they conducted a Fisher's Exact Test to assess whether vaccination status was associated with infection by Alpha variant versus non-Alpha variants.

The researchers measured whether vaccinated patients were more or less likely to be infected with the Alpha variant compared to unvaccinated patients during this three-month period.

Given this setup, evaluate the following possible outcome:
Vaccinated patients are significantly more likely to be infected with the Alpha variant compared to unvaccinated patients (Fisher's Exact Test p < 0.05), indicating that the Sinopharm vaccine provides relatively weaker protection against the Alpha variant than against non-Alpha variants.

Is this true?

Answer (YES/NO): YES